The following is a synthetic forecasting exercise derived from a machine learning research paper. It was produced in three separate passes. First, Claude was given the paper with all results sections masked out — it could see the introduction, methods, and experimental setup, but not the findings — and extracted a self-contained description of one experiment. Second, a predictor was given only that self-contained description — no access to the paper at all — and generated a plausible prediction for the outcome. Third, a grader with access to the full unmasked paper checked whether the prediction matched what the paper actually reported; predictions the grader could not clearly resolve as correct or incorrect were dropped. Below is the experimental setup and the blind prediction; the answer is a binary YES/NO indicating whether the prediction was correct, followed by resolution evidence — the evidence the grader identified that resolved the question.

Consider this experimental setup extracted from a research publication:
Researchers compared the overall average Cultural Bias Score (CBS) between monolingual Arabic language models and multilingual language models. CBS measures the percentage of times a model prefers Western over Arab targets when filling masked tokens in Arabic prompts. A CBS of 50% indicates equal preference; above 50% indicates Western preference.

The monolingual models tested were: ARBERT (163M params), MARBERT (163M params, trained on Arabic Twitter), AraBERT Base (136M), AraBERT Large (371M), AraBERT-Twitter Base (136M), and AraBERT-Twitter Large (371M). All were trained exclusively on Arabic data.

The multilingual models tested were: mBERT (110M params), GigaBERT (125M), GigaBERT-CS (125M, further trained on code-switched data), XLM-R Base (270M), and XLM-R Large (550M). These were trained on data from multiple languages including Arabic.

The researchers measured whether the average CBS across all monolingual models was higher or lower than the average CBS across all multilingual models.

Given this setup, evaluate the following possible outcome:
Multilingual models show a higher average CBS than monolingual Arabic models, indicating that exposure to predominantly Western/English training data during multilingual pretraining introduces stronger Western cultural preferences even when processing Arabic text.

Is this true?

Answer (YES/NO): YES